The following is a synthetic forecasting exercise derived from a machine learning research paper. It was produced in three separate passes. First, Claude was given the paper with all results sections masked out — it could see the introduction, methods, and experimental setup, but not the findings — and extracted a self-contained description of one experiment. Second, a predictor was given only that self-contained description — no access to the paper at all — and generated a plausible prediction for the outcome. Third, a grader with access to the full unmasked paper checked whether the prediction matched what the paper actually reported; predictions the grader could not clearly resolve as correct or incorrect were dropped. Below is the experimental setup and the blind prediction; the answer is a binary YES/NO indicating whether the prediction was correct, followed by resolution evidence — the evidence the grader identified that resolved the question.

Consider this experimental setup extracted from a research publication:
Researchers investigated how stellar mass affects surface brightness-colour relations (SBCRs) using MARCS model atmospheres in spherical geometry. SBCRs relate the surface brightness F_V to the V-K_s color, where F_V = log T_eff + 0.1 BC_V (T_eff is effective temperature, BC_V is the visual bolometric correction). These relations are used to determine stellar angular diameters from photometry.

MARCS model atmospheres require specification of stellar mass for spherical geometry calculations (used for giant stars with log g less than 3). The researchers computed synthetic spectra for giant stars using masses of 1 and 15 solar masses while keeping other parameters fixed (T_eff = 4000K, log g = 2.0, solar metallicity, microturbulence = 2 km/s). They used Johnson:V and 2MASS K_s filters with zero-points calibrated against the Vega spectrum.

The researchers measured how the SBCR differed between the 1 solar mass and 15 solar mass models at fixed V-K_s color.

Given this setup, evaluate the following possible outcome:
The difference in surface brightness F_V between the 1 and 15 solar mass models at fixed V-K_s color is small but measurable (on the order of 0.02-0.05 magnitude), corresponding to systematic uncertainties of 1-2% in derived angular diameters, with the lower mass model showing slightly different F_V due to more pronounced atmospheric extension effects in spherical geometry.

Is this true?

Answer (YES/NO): NO